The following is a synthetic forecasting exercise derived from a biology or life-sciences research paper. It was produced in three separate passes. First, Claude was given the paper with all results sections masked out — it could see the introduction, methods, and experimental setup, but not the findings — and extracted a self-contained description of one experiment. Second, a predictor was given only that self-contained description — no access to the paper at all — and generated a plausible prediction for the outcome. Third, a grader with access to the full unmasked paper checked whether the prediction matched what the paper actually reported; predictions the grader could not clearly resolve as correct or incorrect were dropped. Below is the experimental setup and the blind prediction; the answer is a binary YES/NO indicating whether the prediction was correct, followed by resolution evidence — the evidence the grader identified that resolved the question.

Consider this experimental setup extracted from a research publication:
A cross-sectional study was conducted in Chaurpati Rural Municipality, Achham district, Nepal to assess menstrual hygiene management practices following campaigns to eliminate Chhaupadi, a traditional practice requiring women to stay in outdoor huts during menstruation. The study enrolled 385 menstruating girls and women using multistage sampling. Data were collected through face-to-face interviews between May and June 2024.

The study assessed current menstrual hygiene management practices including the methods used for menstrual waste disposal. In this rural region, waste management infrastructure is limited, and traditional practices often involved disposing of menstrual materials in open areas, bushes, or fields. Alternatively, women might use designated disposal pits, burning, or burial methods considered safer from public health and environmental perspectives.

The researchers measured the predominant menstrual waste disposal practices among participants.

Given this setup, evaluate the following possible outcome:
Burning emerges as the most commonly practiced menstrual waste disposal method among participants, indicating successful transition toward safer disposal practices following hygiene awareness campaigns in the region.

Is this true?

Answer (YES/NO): NO